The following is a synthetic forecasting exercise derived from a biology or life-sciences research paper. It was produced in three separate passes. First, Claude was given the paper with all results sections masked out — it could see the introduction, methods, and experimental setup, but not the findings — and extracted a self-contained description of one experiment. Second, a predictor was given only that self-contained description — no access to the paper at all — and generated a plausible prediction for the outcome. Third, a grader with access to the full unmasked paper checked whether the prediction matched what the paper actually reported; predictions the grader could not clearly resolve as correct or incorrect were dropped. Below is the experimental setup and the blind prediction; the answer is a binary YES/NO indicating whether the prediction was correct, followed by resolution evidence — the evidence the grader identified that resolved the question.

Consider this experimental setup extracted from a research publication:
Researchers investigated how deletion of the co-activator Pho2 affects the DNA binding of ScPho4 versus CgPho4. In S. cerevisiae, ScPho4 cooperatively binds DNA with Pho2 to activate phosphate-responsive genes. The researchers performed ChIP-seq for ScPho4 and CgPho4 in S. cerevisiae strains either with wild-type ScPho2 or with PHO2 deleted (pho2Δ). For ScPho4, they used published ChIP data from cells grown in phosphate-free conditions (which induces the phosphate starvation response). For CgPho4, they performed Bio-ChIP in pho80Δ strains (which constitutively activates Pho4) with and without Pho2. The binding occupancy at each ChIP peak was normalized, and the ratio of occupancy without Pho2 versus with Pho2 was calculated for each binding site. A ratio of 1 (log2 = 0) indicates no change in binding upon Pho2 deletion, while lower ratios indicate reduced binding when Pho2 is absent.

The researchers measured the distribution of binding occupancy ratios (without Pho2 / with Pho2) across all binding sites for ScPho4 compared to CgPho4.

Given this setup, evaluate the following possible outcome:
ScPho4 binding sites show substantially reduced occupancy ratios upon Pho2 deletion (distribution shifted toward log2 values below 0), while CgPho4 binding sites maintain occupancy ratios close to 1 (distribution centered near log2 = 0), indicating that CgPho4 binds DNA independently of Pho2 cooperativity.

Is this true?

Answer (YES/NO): YES